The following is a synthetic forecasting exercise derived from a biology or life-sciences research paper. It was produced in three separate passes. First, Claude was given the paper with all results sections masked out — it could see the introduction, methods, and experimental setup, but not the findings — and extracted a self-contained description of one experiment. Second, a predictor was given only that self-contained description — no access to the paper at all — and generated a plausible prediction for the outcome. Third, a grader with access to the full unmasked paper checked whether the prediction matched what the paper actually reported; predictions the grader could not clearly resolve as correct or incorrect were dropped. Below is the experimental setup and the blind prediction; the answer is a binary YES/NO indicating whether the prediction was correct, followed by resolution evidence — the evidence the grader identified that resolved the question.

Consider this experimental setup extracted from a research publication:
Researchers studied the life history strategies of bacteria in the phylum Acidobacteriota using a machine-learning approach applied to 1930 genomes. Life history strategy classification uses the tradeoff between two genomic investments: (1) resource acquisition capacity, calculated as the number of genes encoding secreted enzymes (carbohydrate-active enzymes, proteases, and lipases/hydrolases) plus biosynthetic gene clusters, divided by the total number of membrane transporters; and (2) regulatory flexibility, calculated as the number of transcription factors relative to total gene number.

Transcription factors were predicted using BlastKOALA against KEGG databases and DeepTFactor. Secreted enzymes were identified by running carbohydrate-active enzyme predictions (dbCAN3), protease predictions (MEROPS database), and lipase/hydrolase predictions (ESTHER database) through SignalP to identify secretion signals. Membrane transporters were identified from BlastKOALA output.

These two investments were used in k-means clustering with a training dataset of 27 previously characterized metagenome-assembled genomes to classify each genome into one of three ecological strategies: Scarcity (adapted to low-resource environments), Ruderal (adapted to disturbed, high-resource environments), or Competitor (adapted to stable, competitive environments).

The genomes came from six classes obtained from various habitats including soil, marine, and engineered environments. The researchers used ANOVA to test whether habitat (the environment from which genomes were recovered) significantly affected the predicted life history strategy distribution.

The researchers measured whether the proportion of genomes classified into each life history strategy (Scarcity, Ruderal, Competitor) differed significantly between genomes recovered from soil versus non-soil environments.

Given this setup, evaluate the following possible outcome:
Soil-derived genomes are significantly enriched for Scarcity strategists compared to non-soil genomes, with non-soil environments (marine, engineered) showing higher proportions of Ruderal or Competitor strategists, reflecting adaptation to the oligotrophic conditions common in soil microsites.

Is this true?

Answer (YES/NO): NO